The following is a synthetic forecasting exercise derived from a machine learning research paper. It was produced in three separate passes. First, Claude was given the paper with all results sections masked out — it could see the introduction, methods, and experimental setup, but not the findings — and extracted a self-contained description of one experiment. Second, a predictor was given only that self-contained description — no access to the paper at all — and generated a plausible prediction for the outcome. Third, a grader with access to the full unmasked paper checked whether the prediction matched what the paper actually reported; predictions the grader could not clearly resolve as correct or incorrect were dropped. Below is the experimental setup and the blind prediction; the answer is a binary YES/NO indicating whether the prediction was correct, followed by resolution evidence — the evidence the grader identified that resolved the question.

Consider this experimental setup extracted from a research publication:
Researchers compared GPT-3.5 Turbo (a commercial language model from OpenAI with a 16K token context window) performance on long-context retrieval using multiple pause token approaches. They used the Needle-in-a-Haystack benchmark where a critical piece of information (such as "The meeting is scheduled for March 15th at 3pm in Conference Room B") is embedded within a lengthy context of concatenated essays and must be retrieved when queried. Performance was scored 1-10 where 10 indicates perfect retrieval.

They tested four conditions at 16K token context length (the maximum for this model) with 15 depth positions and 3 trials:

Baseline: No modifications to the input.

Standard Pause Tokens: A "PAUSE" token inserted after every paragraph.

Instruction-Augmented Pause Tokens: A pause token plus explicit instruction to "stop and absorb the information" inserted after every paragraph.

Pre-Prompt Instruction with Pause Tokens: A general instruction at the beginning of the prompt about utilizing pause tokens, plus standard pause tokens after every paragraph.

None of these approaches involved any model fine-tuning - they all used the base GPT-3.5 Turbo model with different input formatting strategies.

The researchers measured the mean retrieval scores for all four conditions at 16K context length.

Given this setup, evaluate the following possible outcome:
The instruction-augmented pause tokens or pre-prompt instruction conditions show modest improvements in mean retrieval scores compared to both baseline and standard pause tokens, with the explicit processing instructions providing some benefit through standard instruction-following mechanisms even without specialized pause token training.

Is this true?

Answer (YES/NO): NO